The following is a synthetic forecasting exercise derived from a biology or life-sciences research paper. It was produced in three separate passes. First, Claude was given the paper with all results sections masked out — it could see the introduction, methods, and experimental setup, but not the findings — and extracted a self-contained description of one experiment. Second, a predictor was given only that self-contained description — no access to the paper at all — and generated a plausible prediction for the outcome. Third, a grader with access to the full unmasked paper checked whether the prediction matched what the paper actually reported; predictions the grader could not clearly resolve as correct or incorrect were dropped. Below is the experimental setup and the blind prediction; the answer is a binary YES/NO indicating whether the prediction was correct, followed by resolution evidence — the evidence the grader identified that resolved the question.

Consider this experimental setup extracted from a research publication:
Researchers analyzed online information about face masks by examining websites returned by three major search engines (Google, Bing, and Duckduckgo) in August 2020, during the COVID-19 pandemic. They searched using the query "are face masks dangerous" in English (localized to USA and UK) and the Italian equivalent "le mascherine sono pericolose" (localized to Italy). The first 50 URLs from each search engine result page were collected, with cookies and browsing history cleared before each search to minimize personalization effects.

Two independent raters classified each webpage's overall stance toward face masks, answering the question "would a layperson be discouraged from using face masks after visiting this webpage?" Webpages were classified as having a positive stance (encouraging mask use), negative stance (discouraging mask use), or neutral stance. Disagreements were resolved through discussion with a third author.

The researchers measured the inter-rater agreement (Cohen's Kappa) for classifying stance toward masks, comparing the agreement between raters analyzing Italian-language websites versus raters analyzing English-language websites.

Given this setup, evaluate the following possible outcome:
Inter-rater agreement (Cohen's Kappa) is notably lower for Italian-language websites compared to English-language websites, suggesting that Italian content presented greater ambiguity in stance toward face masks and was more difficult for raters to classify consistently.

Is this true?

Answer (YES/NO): NO